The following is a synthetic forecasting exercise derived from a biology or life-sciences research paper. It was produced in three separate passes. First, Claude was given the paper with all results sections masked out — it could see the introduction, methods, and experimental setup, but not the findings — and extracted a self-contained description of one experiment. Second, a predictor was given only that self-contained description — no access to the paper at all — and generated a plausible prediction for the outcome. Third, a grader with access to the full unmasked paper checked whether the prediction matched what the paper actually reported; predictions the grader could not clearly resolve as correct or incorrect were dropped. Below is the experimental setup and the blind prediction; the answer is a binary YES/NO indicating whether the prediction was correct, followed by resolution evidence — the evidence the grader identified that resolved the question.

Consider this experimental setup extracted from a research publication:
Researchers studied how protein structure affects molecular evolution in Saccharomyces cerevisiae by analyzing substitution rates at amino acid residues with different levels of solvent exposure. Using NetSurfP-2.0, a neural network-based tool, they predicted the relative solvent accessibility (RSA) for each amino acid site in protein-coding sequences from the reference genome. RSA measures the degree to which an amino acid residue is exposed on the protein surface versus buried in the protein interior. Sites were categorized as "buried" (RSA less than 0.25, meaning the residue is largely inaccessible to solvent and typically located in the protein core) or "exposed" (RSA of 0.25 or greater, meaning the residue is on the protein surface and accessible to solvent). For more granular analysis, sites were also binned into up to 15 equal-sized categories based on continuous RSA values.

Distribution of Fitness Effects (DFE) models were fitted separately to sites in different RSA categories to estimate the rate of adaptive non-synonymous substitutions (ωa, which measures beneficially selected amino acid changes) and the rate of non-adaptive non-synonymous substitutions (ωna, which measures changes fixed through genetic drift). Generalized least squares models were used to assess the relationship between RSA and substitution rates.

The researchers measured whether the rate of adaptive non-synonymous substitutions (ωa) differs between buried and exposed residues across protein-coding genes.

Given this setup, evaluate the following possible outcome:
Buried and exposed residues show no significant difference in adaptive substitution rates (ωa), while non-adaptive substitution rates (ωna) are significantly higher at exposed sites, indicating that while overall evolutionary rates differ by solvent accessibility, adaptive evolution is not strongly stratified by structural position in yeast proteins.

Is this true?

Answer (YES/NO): NO